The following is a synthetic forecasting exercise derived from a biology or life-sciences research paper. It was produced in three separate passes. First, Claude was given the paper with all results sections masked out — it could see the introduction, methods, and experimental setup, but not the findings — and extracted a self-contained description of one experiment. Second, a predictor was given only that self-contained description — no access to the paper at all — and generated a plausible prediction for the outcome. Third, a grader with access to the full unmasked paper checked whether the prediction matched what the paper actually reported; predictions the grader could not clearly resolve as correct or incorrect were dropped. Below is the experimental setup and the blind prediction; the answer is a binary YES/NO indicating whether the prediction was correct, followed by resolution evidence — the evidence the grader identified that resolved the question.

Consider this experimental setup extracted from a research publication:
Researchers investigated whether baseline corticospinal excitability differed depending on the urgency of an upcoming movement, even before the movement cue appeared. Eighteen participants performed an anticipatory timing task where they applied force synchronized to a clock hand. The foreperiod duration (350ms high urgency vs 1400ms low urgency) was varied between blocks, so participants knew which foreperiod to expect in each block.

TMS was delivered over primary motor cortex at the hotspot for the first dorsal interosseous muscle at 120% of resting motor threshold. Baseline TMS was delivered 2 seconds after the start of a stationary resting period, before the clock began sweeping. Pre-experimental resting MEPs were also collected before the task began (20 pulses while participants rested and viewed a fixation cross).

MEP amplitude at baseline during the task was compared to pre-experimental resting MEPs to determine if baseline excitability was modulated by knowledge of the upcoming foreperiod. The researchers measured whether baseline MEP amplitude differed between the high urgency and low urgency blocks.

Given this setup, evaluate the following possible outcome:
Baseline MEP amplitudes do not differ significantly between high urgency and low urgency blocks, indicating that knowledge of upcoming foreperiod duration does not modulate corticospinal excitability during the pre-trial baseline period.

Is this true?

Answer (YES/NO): NO